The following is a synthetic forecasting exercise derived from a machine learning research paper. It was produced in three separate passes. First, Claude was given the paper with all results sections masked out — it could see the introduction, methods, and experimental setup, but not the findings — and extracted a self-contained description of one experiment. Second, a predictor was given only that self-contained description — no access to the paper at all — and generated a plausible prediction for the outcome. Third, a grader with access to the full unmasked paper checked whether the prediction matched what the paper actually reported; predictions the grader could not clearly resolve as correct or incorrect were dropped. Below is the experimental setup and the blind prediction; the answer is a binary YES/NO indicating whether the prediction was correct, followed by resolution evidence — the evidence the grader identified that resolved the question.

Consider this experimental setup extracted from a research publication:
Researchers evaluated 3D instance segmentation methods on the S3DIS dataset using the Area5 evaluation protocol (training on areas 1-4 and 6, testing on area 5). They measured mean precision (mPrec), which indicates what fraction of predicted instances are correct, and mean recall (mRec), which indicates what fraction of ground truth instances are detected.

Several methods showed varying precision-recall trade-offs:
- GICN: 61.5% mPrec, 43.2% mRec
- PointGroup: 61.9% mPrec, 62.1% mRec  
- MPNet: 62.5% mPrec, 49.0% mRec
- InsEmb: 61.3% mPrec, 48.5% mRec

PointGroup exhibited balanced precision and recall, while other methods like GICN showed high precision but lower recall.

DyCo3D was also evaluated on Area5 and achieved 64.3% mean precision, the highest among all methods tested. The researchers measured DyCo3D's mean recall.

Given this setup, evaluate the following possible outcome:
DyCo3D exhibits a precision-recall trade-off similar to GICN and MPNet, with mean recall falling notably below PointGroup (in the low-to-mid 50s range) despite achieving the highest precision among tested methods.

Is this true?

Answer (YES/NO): NO